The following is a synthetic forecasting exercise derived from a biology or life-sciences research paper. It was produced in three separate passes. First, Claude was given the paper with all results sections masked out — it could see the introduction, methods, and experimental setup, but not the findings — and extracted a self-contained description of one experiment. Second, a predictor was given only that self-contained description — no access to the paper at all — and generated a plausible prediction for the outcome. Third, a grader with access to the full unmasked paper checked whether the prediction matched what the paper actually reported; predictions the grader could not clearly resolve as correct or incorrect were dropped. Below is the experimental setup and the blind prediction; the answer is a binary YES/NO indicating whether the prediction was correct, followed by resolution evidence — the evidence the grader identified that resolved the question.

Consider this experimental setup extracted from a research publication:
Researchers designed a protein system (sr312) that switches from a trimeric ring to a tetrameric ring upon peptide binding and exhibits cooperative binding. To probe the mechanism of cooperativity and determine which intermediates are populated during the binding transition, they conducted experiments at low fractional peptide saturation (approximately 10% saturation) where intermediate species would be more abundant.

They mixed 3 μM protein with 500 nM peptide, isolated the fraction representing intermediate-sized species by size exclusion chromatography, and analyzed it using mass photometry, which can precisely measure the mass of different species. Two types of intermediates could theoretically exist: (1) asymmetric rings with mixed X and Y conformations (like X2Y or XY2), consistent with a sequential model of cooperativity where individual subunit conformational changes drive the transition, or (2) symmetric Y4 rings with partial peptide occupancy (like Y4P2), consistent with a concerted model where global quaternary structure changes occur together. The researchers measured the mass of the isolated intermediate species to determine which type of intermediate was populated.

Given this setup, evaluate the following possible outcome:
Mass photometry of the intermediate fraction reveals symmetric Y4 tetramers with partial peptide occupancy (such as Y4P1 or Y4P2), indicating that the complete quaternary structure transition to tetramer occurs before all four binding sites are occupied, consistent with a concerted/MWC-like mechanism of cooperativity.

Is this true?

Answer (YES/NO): YES